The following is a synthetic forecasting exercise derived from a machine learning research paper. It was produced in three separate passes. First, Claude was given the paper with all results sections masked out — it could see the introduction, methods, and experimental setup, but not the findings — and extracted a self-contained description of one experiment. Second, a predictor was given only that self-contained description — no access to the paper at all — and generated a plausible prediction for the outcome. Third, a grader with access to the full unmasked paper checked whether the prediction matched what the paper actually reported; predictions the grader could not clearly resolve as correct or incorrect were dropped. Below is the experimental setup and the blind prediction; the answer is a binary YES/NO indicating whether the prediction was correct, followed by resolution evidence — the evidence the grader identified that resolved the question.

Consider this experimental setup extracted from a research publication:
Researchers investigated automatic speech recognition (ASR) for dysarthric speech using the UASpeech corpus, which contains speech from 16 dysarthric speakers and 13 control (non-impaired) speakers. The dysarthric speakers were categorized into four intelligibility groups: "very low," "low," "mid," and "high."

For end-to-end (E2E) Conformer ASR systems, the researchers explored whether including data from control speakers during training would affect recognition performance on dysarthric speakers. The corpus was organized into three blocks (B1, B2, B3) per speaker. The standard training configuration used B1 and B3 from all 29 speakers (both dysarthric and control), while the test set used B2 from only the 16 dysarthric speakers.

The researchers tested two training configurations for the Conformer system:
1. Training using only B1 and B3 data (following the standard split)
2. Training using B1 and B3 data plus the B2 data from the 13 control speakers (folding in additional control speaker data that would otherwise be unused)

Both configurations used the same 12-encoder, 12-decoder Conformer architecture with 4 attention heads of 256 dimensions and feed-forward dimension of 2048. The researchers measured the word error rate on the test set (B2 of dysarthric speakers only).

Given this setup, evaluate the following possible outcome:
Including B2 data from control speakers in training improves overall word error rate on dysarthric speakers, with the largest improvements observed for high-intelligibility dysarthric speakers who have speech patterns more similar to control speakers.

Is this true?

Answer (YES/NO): YES